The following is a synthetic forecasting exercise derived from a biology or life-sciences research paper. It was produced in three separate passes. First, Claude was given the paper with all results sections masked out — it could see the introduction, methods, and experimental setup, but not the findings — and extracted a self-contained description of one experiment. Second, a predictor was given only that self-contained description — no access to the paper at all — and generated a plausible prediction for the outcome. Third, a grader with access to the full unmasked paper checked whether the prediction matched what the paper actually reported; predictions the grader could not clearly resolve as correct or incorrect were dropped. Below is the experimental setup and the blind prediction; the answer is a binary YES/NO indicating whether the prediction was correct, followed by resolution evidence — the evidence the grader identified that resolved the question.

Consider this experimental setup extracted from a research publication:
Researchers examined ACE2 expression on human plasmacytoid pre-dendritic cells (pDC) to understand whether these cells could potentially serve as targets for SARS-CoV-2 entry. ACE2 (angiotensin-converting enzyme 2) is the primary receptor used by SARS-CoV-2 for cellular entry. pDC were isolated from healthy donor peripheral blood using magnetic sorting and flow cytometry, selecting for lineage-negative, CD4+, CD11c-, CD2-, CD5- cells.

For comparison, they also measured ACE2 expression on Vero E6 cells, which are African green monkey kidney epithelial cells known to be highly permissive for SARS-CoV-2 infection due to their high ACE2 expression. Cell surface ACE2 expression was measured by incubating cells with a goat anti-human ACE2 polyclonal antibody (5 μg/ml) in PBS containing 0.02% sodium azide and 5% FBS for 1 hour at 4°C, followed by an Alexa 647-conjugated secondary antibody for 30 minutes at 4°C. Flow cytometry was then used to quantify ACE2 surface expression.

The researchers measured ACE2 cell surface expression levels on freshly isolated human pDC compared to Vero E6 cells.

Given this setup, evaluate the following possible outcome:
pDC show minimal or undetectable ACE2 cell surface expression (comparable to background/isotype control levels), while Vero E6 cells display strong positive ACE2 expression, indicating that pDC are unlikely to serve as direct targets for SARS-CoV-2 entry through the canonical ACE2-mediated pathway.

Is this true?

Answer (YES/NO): NO